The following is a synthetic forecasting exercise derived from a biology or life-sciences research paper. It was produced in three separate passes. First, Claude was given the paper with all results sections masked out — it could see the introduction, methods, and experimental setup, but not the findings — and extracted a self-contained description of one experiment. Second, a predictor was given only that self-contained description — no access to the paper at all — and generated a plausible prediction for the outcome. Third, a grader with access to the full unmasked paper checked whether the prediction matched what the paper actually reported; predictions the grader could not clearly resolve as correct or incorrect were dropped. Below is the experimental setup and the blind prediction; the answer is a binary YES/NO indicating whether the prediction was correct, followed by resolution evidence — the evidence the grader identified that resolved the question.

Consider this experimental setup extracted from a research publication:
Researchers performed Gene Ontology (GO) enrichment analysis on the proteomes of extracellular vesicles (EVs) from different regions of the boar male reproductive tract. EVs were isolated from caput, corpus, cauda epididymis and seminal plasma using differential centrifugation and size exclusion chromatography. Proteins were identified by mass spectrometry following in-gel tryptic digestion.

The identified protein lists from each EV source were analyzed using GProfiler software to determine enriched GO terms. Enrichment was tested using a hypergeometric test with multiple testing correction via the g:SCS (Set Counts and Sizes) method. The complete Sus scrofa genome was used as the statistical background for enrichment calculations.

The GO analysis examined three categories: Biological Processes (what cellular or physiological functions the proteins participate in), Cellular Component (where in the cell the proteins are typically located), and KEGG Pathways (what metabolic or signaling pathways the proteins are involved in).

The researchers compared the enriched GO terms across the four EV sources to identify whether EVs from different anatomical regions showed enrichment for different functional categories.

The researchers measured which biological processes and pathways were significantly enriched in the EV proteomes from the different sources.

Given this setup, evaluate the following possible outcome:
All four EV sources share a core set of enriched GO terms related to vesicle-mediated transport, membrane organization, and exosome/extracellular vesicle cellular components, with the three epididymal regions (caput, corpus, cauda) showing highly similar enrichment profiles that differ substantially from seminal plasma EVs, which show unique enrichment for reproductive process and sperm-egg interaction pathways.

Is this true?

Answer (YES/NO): NO